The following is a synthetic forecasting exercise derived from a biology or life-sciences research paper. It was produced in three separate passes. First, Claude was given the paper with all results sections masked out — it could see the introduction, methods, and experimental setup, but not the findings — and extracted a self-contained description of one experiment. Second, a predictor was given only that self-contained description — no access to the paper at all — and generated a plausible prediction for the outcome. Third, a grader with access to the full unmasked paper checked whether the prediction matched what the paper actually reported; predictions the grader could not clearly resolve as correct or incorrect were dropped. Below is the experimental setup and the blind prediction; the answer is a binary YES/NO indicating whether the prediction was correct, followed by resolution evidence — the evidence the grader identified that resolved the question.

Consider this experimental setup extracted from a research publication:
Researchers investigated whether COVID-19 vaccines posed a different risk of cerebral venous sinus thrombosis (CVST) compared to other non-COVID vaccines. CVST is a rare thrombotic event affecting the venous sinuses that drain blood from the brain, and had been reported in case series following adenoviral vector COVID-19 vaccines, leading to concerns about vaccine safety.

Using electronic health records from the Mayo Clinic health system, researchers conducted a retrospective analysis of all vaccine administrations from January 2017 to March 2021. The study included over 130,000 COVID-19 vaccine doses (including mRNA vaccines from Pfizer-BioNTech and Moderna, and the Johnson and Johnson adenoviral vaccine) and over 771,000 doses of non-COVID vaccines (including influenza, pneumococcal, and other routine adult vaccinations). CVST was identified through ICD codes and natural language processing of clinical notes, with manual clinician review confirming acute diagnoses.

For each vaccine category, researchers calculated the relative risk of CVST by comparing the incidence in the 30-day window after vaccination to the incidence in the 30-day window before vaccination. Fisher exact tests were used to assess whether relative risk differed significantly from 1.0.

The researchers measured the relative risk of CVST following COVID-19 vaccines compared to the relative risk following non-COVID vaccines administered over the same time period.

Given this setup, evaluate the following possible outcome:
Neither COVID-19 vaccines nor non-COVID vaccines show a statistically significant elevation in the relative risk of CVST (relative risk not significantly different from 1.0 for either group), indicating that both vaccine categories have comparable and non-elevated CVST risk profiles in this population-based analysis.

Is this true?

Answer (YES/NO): YES